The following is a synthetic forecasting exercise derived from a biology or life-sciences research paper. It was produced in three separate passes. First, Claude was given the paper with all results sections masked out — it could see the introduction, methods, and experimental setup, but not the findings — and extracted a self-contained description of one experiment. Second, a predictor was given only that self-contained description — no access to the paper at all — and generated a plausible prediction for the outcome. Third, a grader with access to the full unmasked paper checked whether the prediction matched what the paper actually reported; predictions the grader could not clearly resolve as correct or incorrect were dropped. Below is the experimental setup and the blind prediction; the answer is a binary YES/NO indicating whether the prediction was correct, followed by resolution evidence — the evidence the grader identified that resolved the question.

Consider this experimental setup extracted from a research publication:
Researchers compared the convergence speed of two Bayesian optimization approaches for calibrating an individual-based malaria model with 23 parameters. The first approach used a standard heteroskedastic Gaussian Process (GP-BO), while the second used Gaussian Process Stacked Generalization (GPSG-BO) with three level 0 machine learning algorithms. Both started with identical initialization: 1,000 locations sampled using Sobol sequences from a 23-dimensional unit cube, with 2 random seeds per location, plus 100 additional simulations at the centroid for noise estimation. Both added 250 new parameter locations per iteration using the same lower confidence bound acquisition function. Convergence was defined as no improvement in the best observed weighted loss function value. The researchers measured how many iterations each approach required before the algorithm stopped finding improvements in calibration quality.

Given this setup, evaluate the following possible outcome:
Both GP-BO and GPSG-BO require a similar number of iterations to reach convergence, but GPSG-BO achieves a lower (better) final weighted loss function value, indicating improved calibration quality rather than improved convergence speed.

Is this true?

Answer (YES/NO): NO